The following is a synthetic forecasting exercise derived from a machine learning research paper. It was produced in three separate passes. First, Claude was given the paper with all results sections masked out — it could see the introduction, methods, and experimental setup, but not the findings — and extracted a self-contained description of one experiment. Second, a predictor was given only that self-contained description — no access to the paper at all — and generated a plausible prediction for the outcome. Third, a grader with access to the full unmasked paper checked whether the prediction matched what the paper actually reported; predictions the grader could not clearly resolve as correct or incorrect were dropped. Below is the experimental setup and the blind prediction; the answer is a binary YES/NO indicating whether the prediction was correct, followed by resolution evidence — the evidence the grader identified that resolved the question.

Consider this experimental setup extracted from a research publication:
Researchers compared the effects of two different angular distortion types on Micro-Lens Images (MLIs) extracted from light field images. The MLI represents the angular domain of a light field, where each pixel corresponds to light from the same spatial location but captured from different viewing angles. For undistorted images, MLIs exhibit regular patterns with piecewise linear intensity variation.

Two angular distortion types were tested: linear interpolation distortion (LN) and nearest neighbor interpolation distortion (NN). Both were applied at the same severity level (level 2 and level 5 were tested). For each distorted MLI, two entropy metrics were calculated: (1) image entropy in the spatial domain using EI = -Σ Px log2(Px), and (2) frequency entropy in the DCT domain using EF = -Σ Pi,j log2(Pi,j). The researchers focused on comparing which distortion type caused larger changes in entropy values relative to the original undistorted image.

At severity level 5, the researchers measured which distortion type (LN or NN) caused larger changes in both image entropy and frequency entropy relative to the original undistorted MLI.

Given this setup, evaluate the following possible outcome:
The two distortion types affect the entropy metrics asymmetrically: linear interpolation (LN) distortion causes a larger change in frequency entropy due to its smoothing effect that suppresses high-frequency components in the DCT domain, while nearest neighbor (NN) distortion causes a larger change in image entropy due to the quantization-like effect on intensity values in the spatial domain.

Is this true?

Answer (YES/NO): NO